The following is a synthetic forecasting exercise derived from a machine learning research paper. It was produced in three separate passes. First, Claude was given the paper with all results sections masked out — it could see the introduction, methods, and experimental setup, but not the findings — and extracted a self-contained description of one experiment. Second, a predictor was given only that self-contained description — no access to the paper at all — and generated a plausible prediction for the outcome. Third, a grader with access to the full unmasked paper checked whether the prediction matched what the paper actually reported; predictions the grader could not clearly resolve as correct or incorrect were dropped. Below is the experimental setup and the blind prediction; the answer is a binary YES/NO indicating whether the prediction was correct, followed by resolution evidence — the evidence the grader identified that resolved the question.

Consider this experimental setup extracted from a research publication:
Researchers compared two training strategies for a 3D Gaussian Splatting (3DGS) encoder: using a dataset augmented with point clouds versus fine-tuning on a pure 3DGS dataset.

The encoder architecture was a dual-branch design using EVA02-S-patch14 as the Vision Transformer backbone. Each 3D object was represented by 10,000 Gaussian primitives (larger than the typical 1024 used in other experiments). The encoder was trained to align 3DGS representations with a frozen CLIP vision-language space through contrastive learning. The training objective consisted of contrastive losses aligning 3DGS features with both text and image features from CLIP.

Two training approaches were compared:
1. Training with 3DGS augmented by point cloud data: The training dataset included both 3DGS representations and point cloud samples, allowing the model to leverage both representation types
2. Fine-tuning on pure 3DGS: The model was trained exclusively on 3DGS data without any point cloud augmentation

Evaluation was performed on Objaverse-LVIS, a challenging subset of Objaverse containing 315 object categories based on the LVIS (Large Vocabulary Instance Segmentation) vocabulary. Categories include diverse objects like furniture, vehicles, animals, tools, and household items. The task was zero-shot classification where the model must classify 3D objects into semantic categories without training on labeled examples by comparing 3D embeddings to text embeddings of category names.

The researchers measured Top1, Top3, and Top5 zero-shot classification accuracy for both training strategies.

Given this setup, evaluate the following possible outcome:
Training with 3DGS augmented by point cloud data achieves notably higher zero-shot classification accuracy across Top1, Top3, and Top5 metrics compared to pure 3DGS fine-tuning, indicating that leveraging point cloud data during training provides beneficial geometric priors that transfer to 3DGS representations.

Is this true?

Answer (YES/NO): NO